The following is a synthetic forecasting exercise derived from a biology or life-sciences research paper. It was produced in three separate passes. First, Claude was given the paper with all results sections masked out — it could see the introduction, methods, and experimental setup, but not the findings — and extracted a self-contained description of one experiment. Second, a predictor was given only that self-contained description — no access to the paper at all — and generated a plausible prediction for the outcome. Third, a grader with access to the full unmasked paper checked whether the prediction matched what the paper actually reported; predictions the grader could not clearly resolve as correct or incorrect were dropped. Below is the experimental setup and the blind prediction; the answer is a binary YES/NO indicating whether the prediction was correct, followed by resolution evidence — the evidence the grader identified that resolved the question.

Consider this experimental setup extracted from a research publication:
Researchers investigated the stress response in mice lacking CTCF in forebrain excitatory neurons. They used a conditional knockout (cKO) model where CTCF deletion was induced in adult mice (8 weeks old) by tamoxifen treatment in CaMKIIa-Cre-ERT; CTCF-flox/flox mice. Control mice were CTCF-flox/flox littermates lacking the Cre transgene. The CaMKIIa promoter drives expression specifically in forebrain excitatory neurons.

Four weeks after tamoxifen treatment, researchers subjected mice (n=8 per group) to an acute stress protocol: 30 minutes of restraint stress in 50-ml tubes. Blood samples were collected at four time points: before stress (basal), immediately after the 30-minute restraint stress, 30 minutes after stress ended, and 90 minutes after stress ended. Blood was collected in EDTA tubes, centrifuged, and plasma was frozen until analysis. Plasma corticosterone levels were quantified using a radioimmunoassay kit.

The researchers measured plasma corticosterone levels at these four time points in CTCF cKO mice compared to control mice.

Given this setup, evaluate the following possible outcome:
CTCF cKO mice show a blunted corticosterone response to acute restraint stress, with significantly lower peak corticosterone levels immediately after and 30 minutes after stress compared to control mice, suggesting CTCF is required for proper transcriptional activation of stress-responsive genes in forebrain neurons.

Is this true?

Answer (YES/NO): NO